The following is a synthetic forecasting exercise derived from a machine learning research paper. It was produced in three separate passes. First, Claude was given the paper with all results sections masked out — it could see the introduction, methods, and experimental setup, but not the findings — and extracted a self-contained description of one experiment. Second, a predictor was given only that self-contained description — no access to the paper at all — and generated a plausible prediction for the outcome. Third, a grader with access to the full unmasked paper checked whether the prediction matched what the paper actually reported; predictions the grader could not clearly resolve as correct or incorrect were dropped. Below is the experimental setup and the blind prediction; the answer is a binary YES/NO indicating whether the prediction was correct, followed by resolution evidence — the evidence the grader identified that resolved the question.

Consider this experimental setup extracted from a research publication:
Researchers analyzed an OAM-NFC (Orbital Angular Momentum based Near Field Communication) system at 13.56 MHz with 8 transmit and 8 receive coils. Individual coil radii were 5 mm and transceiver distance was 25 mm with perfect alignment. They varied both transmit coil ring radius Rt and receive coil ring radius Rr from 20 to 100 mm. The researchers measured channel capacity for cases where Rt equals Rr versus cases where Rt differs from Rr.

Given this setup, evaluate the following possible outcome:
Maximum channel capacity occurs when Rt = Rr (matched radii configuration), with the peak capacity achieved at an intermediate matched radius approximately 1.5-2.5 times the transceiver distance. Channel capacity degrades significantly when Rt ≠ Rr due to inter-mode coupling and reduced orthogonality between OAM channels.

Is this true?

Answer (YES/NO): NO